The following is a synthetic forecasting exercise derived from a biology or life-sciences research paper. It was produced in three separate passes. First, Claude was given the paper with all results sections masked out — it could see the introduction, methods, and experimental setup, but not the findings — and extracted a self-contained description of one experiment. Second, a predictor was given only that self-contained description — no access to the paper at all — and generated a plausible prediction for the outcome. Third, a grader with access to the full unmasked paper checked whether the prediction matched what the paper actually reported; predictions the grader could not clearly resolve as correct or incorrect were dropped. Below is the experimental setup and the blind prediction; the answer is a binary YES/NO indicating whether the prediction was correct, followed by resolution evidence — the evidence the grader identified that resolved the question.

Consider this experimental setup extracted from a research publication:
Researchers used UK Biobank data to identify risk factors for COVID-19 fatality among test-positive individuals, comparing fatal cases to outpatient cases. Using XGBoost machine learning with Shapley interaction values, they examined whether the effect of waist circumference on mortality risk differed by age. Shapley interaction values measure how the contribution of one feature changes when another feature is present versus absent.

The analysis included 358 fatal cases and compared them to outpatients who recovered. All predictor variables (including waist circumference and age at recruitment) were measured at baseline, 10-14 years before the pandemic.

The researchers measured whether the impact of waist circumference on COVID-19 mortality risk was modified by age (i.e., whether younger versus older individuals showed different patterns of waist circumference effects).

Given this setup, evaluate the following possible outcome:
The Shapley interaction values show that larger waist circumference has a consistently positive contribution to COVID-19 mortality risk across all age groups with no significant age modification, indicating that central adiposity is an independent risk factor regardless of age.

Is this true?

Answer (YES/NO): NO